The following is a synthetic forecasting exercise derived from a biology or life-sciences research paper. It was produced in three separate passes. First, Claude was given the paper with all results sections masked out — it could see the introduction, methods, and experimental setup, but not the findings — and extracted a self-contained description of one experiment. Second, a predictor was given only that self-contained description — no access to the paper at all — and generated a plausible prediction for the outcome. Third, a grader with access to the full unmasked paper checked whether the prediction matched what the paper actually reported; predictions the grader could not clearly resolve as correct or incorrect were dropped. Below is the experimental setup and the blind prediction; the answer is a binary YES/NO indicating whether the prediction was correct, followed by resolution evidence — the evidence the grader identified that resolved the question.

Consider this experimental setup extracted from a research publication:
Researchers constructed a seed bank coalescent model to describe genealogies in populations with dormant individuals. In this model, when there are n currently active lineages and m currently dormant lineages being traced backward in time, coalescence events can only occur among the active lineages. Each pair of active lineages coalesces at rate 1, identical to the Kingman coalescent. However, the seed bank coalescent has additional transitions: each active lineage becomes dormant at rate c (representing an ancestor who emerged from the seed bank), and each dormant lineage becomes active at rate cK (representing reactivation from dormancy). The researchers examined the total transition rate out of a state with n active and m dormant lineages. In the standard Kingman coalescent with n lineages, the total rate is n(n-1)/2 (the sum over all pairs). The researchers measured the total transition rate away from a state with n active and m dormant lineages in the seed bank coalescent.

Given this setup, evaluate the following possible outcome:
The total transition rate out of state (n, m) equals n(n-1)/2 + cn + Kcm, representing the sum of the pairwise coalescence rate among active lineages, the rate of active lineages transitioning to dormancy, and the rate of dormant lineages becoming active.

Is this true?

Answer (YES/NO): YES